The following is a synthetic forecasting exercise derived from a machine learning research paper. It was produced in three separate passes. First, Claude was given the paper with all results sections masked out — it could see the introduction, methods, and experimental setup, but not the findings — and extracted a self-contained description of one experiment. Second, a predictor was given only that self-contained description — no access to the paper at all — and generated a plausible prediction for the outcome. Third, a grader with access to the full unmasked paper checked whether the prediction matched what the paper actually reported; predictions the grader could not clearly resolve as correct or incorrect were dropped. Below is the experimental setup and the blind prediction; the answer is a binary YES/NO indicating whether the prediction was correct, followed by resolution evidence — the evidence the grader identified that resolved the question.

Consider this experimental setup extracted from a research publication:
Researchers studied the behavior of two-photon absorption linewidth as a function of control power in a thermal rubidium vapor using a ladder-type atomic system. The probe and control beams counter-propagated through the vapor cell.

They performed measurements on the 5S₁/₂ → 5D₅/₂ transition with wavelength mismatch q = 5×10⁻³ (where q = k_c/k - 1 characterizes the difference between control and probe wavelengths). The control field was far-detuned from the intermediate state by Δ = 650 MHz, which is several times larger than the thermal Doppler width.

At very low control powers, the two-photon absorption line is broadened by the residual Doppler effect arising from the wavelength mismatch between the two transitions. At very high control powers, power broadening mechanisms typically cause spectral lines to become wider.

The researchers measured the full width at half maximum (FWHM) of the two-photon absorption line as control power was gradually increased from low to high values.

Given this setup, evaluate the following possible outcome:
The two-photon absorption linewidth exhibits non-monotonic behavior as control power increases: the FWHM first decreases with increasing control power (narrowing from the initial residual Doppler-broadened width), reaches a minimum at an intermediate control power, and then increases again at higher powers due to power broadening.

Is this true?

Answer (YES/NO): YES